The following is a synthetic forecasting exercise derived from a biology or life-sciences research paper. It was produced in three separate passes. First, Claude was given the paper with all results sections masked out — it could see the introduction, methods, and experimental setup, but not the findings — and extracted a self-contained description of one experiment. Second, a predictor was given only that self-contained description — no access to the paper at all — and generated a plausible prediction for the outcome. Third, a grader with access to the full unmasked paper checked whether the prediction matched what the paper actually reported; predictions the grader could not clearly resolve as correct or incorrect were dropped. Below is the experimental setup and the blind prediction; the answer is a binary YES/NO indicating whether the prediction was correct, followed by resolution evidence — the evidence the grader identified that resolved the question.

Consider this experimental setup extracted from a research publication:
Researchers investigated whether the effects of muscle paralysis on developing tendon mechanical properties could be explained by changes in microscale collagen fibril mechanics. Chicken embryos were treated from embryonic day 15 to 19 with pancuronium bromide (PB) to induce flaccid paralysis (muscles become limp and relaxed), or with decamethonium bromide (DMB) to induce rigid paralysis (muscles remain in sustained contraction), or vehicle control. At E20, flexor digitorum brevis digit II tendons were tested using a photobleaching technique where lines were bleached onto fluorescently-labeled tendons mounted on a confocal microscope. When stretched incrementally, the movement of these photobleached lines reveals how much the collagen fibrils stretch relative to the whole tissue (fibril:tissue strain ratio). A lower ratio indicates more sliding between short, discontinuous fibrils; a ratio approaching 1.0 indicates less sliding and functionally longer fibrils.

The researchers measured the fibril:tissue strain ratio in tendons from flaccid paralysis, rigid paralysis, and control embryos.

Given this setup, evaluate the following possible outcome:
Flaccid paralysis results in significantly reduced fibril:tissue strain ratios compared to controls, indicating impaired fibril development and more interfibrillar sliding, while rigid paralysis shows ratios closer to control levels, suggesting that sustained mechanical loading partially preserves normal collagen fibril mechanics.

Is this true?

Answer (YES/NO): YES